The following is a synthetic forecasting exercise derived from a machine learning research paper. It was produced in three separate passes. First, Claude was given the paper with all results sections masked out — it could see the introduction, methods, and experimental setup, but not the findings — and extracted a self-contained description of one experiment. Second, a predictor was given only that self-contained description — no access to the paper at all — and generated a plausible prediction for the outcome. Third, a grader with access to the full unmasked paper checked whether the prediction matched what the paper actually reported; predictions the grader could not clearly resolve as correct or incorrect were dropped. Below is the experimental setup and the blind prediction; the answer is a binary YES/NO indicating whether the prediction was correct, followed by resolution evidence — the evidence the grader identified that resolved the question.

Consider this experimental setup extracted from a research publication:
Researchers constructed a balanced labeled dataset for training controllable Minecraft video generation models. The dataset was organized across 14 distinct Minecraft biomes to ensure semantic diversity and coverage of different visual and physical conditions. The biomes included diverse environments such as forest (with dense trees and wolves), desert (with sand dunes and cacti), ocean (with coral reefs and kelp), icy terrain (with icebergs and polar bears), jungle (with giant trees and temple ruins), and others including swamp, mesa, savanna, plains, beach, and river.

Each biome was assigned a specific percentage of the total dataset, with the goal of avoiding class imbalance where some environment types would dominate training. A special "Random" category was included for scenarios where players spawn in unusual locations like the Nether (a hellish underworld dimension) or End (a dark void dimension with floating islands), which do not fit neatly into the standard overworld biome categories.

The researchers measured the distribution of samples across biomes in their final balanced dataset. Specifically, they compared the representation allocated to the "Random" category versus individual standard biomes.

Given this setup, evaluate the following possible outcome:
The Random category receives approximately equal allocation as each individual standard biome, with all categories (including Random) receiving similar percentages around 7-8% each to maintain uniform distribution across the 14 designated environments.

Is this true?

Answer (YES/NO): NO